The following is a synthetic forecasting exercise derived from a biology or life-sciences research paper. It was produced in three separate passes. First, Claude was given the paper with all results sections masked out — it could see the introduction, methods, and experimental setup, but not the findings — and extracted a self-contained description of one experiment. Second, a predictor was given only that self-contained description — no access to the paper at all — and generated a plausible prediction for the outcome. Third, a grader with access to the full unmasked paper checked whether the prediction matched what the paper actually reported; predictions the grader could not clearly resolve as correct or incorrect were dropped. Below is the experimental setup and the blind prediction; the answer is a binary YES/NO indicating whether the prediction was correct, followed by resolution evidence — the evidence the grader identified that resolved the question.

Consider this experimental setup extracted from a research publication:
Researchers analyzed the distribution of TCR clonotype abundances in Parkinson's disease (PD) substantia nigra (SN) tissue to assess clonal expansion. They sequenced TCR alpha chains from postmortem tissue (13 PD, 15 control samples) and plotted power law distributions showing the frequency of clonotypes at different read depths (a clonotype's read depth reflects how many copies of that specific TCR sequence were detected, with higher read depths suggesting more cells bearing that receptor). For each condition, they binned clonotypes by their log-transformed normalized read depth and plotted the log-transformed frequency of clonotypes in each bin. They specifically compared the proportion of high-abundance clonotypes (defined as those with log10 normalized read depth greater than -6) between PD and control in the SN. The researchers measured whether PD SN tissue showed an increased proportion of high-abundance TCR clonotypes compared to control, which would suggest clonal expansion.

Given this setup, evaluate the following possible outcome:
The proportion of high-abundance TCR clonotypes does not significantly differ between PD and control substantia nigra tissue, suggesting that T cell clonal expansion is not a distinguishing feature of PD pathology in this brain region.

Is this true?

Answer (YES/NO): NO